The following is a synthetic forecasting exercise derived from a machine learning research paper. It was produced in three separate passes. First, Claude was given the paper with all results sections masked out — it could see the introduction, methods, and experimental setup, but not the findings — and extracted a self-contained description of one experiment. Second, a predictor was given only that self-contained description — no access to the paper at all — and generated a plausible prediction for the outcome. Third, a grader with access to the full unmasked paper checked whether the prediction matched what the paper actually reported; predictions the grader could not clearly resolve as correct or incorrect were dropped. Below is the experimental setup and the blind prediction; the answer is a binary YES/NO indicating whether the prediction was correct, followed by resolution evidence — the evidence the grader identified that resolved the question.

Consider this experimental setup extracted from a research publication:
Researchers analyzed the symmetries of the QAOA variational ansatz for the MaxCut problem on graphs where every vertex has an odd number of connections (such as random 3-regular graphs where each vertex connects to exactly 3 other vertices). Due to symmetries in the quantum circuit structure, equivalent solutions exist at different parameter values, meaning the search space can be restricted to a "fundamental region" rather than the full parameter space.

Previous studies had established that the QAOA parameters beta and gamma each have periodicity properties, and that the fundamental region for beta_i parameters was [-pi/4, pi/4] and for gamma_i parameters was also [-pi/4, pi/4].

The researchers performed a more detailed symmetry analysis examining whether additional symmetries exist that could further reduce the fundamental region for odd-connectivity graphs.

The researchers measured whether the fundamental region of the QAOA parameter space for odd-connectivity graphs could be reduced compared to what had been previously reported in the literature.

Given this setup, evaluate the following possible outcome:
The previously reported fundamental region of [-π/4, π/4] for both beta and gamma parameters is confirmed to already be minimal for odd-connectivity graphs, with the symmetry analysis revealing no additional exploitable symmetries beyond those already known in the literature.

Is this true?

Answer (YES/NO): NO